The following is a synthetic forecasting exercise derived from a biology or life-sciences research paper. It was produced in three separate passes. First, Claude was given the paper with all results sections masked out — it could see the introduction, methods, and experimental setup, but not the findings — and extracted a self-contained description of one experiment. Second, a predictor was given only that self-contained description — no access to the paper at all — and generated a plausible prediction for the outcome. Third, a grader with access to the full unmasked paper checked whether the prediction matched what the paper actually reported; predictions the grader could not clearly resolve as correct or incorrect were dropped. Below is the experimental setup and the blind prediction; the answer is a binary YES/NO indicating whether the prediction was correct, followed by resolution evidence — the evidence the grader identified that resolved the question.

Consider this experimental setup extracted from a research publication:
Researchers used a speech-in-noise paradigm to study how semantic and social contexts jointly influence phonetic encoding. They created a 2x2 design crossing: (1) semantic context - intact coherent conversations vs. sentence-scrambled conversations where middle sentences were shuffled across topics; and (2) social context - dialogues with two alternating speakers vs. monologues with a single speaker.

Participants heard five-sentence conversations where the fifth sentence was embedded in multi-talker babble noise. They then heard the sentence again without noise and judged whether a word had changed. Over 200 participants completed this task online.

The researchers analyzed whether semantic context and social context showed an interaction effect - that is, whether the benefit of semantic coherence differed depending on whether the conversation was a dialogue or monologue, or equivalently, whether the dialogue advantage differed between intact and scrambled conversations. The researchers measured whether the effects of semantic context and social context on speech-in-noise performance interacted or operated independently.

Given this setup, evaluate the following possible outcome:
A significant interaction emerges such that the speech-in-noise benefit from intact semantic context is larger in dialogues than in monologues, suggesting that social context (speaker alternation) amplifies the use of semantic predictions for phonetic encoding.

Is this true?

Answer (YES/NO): NO